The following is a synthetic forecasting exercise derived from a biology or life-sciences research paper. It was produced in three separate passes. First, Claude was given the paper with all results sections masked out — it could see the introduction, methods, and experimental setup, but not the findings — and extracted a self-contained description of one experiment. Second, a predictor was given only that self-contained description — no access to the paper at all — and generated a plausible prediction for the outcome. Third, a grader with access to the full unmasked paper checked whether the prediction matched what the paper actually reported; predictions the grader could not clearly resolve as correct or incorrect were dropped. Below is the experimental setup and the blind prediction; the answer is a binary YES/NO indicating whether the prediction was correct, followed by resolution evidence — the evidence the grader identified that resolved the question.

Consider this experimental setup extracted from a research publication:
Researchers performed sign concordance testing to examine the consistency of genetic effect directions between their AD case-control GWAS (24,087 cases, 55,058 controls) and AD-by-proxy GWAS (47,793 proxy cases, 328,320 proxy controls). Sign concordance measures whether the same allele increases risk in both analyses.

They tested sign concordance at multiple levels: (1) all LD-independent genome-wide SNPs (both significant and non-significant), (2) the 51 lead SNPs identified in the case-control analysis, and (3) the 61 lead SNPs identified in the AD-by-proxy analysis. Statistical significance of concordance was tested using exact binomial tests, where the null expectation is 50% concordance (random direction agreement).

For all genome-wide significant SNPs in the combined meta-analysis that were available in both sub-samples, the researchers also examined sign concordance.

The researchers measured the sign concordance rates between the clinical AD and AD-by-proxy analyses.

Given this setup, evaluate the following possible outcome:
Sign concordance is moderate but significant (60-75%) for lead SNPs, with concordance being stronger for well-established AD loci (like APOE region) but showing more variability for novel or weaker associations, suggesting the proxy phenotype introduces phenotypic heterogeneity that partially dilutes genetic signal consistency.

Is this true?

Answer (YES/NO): NO